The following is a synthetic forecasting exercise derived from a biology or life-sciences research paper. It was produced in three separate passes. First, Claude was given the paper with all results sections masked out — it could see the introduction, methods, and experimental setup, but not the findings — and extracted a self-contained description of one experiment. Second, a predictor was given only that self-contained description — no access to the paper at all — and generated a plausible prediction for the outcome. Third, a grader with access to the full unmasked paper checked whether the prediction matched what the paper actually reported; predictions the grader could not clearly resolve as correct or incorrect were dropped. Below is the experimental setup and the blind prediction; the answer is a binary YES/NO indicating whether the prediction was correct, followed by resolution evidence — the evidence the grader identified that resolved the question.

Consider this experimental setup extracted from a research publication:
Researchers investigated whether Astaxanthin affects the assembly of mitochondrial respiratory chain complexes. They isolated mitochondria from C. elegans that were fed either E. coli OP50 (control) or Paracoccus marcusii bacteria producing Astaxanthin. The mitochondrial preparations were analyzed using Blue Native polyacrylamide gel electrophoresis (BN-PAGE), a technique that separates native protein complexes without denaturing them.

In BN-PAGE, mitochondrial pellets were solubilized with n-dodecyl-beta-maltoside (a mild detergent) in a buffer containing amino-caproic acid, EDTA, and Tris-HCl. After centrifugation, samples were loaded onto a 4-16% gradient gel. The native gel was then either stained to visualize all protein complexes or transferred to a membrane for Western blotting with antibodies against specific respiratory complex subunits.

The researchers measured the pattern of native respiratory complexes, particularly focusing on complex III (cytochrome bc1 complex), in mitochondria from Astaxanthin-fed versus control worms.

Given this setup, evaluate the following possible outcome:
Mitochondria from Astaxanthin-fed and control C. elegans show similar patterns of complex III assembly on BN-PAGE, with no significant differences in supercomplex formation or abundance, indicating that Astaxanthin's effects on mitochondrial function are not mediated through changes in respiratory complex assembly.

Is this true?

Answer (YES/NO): NO